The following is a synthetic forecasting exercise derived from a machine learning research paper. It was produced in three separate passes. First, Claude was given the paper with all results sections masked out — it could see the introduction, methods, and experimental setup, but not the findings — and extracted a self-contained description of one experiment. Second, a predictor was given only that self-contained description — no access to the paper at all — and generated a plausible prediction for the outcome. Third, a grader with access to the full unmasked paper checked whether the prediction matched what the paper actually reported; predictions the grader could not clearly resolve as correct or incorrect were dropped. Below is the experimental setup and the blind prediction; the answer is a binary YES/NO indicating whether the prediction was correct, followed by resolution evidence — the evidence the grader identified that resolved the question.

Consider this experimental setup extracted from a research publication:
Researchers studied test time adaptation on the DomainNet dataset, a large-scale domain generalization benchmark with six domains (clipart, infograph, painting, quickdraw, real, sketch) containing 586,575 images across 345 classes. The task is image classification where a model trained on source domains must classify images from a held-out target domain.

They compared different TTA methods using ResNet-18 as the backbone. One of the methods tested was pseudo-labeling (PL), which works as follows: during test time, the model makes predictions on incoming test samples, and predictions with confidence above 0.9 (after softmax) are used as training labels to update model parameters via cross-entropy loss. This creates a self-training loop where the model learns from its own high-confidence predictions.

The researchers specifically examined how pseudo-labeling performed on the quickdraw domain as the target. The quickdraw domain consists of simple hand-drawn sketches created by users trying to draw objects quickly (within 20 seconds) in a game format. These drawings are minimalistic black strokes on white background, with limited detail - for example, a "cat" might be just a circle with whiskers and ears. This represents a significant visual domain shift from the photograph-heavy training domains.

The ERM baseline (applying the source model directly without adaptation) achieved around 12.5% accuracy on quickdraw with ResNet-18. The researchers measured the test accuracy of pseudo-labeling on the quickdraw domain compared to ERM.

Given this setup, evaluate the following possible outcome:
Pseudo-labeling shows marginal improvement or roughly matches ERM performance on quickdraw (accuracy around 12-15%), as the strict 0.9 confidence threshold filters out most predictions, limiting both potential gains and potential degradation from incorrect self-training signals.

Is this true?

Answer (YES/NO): NO